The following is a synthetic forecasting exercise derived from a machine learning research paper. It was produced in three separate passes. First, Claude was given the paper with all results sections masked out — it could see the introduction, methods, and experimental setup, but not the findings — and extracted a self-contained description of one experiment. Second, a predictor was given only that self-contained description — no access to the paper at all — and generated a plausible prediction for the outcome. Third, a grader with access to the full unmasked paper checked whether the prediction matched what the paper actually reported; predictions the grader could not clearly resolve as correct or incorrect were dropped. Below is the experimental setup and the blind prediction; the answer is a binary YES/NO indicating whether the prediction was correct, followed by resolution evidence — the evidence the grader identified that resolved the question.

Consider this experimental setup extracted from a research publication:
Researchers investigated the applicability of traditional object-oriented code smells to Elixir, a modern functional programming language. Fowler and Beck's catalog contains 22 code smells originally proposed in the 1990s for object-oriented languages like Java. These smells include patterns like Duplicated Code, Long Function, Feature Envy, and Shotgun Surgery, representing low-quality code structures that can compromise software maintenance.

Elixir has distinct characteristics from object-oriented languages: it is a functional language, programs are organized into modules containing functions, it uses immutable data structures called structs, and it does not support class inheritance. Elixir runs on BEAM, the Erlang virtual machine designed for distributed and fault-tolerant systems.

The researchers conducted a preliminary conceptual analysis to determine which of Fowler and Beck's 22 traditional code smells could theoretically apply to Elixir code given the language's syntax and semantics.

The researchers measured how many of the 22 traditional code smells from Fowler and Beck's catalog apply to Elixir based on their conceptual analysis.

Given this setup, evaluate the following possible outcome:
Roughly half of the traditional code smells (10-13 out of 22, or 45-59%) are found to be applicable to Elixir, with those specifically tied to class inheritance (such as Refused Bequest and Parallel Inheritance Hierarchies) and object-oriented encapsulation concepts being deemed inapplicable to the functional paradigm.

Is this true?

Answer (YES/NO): NO